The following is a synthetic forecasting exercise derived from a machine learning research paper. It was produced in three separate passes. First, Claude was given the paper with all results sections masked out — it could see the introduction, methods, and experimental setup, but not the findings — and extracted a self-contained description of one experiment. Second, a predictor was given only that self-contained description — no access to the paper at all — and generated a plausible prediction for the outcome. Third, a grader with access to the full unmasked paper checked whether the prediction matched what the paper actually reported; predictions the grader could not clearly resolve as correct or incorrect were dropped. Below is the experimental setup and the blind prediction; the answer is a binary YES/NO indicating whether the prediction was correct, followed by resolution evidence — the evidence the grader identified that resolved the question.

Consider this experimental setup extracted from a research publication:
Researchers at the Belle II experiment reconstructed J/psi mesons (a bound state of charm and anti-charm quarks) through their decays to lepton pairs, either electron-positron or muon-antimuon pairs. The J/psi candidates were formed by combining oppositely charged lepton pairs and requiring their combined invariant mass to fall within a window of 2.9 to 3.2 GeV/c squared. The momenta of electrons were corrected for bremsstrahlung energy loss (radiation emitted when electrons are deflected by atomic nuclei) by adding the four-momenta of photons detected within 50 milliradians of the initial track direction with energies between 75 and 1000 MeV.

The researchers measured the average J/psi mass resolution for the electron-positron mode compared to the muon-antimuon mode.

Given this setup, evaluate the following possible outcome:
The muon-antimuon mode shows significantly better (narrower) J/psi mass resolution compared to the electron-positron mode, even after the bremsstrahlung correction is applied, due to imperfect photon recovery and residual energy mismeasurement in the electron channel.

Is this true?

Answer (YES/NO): YES